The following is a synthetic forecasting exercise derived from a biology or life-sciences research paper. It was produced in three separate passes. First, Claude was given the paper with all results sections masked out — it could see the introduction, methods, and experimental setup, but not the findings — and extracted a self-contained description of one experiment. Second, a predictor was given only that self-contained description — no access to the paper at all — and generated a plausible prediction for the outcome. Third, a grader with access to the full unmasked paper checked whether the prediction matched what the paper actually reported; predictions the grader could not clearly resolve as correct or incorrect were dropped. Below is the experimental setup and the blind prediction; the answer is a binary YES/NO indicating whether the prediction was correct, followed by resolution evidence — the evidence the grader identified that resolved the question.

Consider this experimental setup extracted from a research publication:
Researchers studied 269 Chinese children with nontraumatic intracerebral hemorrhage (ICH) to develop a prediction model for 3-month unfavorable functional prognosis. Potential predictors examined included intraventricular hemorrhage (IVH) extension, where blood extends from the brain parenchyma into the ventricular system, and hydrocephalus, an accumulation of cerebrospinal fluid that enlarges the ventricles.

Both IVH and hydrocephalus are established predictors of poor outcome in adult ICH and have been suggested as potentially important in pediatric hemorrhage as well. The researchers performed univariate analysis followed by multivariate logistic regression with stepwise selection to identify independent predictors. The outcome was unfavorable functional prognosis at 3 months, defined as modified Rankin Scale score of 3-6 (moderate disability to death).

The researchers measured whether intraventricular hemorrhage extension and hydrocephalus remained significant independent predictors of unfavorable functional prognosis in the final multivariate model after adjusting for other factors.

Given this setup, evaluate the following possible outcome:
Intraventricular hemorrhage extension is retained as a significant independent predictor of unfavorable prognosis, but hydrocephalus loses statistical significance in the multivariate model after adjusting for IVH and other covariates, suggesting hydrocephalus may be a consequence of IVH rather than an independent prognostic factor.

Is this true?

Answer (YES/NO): NO